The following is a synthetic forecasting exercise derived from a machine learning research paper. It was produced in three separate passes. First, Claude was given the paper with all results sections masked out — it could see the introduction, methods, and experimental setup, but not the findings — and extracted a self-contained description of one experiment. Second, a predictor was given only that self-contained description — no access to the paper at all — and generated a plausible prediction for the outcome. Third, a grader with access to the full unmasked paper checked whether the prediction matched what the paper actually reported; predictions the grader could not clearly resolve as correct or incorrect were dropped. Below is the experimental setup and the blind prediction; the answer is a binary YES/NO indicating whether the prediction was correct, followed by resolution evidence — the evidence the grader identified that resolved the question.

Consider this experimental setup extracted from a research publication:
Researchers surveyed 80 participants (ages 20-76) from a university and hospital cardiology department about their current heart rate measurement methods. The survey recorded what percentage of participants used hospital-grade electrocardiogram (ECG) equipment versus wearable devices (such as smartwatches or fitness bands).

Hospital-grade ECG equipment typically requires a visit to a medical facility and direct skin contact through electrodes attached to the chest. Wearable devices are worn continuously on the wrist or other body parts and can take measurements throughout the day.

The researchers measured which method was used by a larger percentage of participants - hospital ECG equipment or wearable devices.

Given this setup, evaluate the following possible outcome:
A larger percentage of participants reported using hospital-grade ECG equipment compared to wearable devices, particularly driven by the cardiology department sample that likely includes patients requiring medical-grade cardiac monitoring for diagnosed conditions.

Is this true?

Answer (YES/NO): NO